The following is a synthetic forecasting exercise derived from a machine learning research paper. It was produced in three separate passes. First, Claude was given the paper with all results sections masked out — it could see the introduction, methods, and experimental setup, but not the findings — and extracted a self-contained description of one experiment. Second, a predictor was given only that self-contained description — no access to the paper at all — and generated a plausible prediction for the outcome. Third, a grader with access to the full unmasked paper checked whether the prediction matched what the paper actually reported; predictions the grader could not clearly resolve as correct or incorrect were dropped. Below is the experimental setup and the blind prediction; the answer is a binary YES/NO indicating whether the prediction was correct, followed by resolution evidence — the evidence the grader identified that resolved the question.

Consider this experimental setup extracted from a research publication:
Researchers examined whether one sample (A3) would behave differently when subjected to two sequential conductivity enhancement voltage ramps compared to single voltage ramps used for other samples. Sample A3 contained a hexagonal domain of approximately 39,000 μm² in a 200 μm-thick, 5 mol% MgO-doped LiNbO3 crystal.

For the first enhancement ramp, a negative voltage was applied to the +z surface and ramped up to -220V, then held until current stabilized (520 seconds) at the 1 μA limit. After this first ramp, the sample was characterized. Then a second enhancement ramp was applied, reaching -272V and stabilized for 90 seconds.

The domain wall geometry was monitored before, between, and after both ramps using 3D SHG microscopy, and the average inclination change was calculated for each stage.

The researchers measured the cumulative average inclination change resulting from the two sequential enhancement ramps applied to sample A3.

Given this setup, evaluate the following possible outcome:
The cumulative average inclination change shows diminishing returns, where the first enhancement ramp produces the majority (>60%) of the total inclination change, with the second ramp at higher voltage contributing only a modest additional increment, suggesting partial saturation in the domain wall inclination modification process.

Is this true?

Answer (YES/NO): NO